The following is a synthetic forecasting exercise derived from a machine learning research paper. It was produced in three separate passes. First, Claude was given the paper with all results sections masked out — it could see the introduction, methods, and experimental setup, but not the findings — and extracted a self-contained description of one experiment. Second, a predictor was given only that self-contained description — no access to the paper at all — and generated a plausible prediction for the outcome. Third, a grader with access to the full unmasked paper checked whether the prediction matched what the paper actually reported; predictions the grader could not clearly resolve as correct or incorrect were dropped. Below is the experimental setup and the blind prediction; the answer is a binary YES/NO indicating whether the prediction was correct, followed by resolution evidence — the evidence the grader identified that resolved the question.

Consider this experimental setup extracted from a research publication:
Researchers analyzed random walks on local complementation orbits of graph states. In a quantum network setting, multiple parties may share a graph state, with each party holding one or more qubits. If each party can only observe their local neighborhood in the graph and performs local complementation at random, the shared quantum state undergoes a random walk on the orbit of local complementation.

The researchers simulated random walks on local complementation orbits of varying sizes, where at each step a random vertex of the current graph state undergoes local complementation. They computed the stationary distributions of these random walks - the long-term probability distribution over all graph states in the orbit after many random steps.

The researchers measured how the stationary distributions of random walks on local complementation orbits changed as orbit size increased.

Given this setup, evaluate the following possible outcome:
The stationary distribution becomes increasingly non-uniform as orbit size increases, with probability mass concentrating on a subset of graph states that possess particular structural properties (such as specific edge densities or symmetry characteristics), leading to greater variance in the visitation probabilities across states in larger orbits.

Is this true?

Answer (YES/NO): NO